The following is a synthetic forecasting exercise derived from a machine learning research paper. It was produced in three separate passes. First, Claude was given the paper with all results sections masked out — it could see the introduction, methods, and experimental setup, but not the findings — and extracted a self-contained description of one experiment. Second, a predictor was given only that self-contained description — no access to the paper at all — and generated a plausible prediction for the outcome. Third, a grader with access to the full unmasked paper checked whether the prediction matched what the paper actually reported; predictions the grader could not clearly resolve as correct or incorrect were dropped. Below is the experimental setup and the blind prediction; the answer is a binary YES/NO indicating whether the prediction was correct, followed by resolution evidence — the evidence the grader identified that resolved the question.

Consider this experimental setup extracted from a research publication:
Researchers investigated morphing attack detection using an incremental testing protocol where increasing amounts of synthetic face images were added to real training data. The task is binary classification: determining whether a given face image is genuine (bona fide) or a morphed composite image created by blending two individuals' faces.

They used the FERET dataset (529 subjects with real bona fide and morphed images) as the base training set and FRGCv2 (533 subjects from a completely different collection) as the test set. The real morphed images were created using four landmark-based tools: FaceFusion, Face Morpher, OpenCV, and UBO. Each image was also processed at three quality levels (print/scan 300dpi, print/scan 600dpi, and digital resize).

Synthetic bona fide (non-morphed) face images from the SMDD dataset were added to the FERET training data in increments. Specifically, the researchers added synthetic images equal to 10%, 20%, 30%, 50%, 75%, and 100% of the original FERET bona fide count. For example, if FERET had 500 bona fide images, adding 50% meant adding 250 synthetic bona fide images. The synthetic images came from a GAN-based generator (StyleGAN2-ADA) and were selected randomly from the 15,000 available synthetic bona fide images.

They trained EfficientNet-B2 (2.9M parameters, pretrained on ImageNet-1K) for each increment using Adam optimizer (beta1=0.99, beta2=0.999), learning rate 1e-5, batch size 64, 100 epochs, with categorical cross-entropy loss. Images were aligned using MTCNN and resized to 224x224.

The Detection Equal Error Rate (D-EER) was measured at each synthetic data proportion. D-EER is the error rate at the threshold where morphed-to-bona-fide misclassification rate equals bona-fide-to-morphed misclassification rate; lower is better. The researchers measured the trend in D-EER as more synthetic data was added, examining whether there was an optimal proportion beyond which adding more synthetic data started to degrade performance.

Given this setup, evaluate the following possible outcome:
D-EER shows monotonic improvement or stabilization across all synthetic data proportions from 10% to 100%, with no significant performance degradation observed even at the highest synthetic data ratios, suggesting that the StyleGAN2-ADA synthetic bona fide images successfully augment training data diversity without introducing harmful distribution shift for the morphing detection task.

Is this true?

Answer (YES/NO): NO